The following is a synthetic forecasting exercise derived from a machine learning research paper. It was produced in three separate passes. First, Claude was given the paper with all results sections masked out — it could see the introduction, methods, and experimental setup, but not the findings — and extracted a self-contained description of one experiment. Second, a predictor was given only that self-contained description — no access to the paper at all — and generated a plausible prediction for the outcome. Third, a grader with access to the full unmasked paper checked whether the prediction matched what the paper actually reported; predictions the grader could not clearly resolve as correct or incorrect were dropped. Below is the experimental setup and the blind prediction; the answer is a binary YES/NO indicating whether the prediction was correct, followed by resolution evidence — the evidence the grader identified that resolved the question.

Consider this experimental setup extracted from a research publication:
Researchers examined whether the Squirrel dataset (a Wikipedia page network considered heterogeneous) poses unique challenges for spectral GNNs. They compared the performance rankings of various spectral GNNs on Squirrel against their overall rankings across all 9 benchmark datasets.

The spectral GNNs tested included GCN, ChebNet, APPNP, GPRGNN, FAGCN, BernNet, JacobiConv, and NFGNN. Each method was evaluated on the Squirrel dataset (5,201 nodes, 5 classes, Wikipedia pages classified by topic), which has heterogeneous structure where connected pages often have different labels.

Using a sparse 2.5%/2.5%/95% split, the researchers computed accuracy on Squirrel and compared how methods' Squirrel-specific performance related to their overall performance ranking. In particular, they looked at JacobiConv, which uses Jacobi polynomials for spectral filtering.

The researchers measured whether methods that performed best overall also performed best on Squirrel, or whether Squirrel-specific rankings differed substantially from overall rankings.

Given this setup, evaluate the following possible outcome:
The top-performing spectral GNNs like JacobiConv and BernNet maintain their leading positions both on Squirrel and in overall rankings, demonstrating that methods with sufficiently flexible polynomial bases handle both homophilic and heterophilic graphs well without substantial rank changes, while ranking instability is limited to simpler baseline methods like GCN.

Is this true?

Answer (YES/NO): NO